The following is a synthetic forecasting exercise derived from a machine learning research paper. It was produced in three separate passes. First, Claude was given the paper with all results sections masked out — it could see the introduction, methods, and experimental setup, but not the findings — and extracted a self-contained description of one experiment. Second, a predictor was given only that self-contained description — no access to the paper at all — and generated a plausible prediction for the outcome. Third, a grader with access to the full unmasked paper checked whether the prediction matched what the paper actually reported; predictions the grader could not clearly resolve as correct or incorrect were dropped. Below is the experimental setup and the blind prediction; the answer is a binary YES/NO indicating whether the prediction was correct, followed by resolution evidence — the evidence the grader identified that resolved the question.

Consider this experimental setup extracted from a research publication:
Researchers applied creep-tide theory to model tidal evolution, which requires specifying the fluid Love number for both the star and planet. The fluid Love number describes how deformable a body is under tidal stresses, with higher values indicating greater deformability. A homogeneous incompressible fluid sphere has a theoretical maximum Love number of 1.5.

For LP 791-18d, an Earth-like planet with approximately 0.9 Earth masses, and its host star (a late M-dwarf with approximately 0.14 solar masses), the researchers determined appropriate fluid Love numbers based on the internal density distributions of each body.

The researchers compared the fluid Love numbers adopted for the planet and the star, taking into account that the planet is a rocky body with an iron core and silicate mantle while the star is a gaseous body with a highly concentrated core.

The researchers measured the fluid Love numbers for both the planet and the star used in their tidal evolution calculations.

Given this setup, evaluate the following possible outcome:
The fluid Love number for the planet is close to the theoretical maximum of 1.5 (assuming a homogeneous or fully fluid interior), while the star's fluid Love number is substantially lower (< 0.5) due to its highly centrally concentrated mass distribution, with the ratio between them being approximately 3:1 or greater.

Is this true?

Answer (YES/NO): YES